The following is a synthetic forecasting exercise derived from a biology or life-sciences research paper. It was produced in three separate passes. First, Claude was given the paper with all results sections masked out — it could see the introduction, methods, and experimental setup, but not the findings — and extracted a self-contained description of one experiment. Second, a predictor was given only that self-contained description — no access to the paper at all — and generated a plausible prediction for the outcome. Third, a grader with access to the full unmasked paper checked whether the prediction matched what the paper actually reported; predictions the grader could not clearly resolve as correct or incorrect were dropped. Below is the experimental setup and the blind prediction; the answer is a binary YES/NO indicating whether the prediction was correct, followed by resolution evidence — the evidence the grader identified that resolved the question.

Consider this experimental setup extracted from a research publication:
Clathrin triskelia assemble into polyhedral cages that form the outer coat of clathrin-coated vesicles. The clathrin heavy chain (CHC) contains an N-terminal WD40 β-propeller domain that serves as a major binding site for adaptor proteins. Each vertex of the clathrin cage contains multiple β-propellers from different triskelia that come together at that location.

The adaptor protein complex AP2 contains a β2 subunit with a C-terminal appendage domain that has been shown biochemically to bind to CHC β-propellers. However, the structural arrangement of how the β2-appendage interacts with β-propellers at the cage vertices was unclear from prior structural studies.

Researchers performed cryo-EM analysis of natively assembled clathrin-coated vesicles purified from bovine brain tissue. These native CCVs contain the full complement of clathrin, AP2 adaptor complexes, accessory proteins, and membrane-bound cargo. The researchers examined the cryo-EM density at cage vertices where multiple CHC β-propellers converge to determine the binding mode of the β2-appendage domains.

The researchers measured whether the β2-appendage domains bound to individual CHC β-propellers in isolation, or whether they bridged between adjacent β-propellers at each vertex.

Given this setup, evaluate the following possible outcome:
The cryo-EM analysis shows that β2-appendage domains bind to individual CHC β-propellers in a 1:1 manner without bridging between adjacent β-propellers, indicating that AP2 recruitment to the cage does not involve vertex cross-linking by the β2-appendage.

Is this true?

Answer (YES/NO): NO